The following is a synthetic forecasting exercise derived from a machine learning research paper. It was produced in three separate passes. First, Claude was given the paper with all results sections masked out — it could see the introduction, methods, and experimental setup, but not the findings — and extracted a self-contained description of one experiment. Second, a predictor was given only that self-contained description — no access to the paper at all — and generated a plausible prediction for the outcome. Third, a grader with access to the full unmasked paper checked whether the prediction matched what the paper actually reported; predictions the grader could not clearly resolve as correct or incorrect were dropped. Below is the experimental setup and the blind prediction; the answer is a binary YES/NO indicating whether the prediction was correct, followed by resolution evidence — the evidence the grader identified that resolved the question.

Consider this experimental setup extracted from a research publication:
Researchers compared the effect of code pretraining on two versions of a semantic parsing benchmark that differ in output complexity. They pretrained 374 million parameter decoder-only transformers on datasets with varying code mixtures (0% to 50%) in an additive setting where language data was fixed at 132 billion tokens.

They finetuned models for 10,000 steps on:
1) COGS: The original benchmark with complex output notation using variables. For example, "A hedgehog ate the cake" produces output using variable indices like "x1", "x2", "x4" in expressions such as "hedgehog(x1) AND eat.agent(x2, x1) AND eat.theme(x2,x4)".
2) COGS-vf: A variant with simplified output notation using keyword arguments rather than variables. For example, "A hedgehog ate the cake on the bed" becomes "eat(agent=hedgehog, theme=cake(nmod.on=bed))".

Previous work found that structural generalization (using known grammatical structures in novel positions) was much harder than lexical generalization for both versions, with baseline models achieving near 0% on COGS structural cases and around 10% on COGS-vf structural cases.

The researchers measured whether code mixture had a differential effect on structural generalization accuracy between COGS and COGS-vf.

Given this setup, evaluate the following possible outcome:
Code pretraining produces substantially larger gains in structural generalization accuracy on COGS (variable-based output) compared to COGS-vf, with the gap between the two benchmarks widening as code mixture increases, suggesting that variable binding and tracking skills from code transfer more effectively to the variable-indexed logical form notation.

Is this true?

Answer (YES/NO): NO